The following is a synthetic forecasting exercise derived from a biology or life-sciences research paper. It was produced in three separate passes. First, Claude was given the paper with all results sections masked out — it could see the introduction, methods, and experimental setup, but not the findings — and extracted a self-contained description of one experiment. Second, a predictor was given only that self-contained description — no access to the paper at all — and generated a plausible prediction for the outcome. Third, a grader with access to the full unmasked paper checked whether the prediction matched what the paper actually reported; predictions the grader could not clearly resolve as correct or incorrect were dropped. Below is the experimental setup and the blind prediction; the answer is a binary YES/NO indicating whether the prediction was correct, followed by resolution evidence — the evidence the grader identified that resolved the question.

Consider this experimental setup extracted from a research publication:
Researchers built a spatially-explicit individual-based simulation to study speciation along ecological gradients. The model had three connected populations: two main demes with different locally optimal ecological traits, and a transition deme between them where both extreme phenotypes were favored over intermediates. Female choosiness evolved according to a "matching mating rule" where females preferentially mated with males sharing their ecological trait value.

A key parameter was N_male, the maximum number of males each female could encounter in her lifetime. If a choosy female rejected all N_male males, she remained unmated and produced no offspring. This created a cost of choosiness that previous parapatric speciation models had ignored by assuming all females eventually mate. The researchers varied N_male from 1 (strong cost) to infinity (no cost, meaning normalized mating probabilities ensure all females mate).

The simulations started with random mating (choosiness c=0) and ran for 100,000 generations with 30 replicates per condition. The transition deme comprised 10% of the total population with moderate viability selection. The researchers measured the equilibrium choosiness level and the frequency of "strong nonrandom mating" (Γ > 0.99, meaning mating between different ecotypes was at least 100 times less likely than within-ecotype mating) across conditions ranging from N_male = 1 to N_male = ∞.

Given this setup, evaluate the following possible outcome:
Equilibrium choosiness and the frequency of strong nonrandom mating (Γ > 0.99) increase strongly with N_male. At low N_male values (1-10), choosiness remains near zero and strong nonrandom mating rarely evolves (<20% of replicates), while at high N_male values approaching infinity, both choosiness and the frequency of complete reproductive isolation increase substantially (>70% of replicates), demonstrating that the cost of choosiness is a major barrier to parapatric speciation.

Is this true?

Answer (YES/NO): NO